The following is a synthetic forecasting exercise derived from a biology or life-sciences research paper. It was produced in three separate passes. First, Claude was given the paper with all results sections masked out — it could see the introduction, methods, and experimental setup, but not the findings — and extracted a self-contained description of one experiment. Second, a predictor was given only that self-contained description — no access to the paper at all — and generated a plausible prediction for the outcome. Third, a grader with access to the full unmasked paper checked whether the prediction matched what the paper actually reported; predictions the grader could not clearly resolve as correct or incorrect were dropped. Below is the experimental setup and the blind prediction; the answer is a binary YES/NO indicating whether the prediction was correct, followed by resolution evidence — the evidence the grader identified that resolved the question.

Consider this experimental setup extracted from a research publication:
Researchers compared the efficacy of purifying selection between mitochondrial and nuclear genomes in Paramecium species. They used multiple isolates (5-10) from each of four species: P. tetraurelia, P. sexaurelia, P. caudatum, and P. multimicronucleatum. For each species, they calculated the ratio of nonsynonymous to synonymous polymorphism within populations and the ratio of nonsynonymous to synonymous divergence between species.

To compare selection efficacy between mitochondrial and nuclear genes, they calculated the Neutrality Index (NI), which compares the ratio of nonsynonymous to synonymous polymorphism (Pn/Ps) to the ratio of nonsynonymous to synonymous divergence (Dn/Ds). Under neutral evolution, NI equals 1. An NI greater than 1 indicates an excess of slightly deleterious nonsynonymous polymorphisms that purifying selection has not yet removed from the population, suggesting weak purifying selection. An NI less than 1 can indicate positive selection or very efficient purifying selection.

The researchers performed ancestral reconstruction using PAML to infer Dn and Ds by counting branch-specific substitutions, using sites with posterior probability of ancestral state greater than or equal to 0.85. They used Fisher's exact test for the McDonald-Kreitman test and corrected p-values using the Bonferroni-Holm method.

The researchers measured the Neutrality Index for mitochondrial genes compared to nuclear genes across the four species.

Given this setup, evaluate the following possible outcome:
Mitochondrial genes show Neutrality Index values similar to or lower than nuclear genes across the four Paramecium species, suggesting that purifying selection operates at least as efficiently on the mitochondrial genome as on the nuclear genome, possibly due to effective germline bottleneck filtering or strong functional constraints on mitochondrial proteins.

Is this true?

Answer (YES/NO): YES